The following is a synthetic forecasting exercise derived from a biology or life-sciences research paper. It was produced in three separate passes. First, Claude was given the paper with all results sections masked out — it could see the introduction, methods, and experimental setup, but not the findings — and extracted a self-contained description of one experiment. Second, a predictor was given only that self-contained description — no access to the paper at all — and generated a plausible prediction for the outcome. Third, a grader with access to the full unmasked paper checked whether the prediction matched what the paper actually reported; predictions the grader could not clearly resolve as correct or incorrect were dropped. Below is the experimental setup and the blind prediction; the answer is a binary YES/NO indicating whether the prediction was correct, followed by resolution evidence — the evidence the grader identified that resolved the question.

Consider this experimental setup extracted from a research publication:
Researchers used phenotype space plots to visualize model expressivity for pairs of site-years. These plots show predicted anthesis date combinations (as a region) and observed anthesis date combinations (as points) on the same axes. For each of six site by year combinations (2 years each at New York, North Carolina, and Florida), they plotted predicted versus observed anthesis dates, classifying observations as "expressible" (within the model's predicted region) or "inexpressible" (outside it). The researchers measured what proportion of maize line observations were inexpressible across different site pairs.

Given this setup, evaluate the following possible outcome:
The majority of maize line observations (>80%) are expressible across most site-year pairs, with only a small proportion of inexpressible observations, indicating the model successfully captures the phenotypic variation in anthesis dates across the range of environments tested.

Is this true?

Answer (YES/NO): NO